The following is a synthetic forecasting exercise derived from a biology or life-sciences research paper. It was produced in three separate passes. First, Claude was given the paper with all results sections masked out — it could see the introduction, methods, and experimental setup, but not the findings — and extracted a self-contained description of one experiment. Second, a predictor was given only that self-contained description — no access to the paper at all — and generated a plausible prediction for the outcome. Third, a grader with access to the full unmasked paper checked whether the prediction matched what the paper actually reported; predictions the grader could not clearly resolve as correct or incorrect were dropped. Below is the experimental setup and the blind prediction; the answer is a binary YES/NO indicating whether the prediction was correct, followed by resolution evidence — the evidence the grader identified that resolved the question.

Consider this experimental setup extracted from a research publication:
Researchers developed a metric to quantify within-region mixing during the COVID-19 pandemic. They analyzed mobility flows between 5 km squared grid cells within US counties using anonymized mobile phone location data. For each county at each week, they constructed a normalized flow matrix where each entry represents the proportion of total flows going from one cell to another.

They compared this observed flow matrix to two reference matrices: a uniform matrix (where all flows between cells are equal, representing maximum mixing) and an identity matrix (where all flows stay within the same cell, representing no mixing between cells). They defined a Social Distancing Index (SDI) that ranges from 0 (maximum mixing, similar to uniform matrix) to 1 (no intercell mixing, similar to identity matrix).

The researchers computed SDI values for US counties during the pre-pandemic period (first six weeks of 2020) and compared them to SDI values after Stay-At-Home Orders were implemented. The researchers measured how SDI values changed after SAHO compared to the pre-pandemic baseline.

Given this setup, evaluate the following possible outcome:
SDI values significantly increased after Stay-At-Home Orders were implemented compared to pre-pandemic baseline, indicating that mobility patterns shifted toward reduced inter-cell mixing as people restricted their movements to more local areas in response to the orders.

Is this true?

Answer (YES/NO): YES